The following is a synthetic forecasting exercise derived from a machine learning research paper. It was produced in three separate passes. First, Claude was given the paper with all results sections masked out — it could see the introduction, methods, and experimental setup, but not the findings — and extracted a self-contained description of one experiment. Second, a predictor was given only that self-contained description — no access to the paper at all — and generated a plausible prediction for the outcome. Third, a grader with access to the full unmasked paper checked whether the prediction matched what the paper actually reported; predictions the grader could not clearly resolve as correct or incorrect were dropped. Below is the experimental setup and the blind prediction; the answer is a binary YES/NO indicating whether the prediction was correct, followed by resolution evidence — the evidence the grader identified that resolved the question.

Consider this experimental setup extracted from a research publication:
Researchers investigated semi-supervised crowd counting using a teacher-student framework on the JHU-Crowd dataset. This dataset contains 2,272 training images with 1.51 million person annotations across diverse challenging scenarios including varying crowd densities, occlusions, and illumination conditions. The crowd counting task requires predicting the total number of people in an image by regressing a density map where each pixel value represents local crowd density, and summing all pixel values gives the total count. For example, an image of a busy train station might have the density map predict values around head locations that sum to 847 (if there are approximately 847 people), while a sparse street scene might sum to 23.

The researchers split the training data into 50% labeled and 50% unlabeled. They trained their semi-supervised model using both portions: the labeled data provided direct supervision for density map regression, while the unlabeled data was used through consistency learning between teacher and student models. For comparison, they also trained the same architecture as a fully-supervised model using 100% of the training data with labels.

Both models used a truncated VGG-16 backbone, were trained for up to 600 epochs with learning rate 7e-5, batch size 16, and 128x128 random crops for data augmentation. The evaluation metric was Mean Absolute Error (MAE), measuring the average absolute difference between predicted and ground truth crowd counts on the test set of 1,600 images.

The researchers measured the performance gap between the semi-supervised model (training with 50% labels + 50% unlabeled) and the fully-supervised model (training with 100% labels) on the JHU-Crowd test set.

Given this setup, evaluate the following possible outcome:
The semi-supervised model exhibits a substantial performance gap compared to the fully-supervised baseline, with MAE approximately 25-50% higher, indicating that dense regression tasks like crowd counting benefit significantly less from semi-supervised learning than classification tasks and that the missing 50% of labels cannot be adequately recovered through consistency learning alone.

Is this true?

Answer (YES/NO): NO